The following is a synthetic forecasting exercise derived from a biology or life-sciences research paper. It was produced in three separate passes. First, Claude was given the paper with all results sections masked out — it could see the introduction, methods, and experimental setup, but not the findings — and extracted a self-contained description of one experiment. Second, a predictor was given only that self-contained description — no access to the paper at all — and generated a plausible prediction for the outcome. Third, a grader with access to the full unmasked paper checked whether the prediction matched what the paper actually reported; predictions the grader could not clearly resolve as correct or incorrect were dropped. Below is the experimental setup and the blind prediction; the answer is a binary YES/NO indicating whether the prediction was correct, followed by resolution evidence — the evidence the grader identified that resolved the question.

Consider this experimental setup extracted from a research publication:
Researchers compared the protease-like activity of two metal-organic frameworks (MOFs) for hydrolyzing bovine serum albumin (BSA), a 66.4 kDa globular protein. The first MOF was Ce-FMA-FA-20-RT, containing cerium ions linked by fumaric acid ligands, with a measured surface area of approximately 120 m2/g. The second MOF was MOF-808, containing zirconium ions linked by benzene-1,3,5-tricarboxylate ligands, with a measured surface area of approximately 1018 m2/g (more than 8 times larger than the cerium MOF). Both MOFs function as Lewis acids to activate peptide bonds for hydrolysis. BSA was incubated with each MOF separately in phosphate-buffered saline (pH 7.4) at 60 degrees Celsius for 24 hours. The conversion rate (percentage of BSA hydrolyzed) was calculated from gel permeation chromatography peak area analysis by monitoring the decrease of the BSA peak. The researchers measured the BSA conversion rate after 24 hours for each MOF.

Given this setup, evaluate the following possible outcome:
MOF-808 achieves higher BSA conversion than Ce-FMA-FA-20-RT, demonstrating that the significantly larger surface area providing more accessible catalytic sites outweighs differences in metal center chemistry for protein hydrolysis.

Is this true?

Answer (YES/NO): NO